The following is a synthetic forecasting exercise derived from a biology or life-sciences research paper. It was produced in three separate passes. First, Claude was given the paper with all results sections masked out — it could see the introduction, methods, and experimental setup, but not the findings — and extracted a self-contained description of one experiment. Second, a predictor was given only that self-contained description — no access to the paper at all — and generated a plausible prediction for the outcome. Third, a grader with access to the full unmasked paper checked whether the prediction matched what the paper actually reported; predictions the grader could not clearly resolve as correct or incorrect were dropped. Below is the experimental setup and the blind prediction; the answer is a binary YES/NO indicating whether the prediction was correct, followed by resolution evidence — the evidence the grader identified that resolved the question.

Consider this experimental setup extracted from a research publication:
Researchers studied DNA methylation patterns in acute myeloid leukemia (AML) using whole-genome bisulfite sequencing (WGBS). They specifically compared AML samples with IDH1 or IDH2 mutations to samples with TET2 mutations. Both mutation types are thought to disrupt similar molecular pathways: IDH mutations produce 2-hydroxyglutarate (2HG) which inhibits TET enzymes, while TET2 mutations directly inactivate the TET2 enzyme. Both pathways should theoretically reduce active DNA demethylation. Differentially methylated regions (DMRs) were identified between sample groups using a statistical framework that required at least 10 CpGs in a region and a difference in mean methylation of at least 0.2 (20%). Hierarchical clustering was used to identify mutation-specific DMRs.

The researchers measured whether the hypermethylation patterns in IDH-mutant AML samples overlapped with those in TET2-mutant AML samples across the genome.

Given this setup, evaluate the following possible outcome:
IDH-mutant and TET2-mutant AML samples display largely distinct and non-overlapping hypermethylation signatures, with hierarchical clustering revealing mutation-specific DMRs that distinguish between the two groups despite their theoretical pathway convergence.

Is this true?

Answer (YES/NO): NO